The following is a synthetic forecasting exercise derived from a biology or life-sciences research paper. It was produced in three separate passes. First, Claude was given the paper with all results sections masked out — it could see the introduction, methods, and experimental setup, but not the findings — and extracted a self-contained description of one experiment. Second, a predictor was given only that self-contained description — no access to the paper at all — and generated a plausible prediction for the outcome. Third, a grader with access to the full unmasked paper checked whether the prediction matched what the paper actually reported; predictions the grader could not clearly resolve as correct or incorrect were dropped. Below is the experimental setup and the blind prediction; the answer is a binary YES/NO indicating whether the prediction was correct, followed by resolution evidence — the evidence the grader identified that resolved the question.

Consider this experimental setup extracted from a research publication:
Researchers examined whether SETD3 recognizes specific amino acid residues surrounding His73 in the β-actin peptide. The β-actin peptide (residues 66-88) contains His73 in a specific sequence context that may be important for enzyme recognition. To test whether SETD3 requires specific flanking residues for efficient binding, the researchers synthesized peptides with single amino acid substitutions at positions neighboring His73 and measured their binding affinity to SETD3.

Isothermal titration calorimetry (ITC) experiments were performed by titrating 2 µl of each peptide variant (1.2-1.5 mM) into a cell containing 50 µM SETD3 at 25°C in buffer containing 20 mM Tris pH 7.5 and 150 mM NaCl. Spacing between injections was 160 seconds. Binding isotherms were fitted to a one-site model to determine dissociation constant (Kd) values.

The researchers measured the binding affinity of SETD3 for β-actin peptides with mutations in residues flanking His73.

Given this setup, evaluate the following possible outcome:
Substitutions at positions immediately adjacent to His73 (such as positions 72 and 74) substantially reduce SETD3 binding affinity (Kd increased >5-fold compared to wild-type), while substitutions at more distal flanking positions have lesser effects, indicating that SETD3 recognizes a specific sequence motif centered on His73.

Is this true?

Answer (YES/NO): NO